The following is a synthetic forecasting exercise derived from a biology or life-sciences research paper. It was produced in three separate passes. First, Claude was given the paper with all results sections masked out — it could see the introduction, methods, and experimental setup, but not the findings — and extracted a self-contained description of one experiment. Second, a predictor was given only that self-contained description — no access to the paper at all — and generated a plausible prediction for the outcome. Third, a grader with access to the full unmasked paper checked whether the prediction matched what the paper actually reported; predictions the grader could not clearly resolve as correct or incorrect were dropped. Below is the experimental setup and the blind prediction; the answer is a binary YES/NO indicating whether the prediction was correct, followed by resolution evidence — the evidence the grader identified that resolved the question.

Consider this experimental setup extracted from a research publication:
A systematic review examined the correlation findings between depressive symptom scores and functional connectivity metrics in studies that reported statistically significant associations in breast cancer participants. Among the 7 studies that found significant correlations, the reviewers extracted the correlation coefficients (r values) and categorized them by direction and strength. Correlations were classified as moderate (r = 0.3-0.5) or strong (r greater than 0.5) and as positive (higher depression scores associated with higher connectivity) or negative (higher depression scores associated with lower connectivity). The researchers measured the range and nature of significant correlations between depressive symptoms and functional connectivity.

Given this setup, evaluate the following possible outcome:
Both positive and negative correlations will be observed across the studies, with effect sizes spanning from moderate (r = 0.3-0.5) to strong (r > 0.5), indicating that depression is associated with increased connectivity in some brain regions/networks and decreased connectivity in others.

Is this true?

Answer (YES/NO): YES